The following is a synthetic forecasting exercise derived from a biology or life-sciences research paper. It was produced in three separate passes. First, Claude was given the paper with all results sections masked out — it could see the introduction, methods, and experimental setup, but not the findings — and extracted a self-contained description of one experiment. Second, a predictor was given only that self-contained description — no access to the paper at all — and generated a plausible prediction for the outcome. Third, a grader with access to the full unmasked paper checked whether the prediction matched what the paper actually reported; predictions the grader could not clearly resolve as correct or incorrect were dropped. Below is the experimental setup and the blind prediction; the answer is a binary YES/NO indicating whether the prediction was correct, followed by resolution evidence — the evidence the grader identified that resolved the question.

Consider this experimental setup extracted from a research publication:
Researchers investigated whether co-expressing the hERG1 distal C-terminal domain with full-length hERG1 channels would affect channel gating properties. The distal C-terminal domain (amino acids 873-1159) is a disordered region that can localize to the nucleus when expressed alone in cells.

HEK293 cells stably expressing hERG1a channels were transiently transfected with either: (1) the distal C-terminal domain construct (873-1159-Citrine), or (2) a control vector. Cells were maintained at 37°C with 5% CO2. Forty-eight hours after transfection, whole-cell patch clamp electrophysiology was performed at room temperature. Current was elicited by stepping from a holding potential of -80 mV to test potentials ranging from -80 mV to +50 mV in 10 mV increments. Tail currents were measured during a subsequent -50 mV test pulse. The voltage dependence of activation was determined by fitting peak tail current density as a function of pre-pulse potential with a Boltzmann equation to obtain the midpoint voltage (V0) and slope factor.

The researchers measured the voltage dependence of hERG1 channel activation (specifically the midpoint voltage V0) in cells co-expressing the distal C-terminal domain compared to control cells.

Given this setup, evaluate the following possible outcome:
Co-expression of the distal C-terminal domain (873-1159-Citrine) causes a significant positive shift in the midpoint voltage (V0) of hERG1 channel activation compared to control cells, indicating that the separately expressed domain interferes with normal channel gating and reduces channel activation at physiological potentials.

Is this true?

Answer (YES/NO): NO